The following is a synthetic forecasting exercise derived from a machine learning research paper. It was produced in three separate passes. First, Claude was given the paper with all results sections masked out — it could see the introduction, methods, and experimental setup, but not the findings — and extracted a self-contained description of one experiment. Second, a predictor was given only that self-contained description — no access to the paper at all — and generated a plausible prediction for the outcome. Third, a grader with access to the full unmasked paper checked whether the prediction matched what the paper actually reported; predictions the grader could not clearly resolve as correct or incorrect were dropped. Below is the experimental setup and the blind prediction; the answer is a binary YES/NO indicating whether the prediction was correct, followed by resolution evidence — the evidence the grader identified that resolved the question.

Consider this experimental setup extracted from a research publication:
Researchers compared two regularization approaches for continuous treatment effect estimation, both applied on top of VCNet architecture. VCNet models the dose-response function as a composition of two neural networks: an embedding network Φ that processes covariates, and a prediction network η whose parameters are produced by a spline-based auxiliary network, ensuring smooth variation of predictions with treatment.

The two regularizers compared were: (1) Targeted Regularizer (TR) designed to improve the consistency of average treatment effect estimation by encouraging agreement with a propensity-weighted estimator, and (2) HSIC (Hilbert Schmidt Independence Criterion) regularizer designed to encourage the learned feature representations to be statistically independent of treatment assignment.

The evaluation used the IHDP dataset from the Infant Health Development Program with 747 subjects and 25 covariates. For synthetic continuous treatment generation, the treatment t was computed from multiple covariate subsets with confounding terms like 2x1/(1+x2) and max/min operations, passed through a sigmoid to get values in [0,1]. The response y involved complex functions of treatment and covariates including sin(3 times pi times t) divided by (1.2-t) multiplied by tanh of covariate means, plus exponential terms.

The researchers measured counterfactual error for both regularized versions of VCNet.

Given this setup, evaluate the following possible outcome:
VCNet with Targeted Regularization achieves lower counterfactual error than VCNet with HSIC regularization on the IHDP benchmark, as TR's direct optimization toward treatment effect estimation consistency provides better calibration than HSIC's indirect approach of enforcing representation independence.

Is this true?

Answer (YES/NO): NO